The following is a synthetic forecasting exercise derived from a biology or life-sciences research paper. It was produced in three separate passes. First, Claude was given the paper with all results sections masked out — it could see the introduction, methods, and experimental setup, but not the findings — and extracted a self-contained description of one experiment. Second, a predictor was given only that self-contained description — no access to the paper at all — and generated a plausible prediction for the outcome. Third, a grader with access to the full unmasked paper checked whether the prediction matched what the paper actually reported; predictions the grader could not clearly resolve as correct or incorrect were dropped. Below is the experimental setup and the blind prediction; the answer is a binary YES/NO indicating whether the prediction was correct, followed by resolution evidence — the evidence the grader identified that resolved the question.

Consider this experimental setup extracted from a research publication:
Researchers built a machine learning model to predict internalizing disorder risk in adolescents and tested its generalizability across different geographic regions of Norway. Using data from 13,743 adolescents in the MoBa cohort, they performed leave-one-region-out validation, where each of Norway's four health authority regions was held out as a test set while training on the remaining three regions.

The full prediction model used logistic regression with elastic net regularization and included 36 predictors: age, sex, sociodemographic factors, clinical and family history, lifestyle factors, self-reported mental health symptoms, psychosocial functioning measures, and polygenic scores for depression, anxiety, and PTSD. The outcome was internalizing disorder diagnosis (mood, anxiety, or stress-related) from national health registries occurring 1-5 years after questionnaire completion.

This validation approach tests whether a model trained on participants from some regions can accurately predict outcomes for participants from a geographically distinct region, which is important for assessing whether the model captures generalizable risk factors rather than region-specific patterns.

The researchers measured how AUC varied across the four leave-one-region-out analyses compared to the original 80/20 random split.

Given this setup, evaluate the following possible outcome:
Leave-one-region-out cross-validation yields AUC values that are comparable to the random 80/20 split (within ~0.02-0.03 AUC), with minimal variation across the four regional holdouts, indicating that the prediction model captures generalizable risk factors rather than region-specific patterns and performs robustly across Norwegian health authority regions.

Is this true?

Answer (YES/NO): YES